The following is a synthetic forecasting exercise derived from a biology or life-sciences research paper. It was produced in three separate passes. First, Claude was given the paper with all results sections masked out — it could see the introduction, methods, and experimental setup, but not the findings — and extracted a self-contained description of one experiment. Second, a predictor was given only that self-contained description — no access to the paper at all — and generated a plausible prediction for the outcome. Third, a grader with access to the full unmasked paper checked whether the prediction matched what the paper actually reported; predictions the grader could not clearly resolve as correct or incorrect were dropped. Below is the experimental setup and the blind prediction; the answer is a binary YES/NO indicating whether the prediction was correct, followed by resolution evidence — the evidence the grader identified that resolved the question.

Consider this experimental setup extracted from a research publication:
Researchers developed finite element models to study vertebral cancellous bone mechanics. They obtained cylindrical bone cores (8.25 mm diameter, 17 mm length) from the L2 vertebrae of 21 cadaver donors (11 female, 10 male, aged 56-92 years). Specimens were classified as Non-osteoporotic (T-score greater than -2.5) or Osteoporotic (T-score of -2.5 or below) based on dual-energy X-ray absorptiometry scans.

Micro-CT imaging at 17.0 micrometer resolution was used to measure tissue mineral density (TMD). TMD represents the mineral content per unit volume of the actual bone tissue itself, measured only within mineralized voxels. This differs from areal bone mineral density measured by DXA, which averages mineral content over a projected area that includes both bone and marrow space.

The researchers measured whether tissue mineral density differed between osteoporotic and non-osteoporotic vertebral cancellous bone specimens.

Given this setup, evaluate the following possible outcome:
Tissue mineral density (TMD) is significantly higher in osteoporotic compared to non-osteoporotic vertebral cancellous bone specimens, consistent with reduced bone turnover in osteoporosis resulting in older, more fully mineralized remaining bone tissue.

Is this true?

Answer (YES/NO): NO